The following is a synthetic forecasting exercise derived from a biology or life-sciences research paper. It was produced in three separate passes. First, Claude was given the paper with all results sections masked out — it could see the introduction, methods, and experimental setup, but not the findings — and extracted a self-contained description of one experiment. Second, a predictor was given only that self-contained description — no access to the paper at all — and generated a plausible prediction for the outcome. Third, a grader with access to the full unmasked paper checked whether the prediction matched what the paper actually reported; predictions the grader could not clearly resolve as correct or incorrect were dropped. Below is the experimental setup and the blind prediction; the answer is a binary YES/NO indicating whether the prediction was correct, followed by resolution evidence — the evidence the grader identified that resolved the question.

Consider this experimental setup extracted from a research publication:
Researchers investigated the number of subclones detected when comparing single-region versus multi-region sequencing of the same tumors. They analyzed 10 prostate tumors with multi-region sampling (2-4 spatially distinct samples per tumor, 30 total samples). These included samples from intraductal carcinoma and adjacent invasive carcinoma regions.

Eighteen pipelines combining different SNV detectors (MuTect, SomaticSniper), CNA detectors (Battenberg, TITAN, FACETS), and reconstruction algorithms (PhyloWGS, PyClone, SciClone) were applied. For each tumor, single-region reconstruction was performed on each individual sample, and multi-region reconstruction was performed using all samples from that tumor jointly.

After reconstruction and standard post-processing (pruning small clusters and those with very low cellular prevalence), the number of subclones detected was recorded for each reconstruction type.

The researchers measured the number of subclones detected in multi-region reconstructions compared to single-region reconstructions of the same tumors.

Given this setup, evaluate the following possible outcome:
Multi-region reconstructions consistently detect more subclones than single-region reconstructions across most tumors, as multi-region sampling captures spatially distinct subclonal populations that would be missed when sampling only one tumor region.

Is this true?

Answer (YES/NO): YES